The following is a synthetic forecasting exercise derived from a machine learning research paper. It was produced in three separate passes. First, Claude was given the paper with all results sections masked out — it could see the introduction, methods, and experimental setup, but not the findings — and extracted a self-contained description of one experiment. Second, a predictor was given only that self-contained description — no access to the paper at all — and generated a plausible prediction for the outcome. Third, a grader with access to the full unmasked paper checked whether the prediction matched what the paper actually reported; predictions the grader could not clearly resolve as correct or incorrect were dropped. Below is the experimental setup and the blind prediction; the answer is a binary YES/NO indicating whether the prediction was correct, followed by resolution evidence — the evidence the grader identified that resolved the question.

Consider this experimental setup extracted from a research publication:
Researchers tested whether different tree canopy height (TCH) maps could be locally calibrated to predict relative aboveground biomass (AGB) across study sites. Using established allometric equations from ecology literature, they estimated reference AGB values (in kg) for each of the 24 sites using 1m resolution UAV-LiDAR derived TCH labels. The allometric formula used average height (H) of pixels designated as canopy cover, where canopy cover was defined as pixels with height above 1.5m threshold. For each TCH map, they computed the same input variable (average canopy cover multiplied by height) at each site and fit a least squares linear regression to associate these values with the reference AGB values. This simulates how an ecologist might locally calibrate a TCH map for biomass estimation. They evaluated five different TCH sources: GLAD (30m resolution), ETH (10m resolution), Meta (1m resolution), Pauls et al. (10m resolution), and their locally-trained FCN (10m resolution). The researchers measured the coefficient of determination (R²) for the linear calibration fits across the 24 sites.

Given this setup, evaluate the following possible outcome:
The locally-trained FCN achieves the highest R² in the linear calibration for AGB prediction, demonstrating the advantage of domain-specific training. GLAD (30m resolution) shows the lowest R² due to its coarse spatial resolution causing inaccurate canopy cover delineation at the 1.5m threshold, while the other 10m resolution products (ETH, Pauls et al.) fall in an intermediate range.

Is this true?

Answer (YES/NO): NO